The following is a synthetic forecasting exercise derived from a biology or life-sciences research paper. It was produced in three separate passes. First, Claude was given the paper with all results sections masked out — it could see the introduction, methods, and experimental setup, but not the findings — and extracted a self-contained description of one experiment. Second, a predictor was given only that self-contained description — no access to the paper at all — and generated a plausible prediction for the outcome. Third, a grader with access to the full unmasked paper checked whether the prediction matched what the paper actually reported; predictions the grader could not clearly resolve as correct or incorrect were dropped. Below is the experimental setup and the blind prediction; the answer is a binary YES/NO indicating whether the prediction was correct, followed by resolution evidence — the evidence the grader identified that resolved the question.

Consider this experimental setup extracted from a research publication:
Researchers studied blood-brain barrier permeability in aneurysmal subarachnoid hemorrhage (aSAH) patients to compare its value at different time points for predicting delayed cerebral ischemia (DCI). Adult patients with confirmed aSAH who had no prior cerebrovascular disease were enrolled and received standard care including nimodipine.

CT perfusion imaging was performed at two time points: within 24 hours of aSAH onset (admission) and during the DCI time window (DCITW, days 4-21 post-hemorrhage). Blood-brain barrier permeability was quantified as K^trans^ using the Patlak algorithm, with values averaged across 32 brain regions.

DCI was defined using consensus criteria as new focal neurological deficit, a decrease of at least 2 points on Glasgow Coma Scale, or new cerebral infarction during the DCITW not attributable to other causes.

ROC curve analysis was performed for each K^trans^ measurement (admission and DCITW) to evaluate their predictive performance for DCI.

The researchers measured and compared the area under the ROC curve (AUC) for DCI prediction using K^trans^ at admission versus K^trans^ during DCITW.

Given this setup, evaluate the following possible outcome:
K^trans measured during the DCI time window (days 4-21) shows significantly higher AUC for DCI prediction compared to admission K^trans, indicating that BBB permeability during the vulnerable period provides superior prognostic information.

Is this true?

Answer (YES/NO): NO